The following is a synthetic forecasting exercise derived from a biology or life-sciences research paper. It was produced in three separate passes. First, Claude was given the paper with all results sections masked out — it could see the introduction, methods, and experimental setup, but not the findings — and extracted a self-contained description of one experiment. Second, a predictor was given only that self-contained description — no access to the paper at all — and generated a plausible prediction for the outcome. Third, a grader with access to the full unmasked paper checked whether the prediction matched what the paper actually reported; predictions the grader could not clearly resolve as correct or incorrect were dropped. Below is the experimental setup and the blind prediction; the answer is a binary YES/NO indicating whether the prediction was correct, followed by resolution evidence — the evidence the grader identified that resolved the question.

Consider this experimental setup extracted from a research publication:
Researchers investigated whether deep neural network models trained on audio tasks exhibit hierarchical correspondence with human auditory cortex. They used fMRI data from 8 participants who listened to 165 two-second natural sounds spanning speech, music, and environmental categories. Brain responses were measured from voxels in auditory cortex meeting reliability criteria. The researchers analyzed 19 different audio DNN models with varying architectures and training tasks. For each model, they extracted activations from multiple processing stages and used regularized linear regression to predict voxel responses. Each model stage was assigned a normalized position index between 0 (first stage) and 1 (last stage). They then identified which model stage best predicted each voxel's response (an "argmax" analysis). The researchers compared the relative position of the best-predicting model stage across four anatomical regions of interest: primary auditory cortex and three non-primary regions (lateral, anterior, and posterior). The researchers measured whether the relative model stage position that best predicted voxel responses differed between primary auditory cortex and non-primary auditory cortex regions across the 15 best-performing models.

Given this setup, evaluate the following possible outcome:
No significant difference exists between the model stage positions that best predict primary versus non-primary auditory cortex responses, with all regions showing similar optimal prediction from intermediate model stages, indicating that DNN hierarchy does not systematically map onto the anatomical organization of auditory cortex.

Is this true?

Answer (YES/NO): NO